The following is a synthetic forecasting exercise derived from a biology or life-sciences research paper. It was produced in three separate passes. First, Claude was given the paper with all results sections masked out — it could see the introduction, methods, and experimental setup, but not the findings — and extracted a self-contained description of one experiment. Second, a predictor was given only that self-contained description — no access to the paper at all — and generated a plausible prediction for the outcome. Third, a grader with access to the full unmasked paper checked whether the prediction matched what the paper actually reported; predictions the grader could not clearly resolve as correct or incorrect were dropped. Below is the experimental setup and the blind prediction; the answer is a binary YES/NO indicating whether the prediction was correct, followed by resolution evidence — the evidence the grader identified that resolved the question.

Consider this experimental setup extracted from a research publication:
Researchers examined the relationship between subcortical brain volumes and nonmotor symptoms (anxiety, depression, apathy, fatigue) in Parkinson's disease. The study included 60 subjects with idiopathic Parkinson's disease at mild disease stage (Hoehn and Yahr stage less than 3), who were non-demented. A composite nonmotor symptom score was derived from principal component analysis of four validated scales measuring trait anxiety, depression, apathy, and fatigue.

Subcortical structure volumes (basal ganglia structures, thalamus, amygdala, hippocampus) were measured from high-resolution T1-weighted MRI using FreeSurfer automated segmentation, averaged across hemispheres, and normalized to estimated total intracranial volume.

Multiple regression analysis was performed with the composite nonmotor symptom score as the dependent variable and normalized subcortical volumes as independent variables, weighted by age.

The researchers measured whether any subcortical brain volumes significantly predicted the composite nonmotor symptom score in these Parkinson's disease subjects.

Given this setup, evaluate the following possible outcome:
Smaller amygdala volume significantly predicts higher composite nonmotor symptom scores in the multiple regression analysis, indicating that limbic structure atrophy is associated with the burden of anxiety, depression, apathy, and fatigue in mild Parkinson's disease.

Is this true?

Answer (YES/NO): NO